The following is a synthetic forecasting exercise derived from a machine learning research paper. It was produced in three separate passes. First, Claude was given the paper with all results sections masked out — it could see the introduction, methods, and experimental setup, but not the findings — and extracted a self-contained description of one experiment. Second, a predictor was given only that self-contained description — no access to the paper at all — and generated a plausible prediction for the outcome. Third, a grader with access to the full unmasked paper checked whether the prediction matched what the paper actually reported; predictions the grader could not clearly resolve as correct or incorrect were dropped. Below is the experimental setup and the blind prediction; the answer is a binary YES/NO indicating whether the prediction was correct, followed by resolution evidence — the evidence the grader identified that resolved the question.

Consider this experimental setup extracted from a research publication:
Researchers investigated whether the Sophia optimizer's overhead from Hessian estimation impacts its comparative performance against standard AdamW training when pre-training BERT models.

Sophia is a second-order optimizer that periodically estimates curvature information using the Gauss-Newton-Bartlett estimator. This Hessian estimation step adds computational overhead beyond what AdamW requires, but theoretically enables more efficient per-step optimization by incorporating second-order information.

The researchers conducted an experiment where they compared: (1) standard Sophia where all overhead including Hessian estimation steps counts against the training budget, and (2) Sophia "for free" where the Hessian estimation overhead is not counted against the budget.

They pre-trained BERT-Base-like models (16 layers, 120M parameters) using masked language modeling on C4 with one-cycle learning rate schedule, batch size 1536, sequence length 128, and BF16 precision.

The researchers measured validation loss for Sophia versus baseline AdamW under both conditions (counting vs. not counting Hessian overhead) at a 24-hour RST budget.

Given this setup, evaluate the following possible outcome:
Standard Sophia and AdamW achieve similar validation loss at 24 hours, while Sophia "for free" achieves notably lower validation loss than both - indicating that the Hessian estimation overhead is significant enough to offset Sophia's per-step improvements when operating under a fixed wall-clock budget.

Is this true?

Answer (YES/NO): NO